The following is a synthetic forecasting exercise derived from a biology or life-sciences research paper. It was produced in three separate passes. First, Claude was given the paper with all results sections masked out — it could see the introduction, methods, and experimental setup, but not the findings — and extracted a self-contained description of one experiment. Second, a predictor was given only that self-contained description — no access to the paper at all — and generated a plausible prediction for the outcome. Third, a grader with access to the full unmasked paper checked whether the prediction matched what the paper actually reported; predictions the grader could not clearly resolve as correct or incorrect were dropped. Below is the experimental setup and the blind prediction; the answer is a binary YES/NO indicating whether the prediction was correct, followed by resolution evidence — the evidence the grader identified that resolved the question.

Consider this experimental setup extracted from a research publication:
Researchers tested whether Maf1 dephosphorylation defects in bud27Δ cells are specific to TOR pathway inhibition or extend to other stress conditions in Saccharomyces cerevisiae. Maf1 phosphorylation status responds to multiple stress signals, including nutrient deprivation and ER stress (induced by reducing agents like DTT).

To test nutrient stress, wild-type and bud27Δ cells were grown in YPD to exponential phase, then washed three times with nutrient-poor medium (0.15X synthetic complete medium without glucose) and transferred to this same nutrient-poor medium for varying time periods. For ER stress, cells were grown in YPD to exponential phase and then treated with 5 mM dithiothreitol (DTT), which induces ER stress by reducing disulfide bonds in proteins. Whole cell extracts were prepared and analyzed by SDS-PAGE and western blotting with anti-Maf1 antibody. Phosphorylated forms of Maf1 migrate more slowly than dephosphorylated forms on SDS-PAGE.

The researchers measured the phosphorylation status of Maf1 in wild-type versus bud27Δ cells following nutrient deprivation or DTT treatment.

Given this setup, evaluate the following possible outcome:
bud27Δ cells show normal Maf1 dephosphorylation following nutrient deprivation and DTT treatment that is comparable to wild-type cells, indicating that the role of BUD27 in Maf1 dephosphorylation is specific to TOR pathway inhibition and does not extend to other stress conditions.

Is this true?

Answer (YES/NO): NO